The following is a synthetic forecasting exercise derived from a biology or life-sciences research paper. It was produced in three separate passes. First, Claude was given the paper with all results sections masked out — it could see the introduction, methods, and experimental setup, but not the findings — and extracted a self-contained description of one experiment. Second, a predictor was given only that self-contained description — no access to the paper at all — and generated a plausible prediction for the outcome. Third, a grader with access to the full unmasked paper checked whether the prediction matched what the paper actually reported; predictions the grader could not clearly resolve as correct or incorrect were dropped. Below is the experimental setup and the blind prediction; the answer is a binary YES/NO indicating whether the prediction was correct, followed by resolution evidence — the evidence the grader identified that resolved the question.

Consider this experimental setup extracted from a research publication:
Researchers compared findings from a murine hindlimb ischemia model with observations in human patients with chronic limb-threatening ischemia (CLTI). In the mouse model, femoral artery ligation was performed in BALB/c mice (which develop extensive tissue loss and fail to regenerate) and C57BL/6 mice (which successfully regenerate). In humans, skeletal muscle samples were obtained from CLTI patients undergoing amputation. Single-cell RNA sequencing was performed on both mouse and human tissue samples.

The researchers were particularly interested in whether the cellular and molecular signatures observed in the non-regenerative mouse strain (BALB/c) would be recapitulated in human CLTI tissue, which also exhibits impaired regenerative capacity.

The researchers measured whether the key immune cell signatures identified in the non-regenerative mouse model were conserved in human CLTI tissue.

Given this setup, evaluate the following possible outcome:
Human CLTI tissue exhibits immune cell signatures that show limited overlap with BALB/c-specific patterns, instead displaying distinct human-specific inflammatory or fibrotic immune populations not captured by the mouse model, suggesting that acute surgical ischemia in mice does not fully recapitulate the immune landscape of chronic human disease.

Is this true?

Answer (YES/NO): NO